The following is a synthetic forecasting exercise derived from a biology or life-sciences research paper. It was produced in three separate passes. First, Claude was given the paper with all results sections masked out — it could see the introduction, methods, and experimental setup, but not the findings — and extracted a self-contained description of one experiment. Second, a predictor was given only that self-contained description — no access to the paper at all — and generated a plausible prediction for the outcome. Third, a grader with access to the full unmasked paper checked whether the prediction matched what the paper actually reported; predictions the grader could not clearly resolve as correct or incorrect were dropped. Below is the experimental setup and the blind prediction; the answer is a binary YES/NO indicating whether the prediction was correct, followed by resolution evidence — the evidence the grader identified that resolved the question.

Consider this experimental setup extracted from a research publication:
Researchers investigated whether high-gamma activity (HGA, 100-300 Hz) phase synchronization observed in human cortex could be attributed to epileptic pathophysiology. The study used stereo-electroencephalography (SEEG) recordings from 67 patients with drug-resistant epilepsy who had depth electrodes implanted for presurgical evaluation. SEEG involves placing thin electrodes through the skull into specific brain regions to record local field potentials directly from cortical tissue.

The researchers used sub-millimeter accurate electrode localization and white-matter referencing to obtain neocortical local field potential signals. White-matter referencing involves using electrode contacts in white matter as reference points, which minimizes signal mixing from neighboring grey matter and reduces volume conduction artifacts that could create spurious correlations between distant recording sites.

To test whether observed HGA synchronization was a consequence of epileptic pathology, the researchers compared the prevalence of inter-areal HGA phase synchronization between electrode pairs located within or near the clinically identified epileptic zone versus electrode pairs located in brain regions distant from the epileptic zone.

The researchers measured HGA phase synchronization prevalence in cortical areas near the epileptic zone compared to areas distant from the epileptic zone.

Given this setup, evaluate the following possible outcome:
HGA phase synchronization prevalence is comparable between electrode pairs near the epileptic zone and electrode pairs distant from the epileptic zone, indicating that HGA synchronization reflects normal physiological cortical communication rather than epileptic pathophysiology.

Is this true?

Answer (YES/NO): YES